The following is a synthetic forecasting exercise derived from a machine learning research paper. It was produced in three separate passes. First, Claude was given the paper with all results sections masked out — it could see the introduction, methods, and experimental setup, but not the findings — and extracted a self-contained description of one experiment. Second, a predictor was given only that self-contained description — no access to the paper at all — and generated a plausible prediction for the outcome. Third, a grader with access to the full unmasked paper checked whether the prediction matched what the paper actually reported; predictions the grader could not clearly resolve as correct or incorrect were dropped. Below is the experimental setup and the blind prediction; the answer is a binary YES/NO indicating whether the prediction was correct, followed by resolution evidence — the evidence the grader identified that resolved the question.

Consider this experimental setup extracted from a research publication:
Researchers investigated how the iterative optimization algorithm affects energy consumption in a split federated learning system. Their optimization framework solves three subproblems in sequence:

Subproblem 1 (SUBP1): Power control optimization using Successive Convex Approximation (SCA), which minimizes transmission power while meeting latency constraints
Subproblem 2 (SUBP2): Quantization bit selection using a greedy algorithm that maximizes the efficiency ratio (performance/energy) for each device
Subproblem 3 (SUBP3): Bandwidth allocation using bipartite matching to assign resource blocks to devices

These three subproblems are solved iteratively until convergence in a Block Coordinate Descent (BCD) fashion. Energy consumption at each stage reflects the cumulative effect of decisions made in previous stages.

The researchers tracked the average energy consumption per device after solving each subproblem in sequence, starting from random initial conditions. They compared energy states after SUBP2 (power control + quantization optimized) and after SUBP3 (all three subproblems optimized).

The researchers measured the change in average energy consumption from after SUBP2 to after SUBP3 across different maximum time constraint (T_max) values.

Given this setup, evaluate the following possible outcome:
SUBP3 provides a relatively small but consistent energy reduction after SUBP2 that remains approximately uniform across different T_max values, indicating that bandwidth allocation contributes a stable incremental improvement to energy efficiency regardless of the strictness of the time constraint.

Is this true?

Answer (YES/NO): NO